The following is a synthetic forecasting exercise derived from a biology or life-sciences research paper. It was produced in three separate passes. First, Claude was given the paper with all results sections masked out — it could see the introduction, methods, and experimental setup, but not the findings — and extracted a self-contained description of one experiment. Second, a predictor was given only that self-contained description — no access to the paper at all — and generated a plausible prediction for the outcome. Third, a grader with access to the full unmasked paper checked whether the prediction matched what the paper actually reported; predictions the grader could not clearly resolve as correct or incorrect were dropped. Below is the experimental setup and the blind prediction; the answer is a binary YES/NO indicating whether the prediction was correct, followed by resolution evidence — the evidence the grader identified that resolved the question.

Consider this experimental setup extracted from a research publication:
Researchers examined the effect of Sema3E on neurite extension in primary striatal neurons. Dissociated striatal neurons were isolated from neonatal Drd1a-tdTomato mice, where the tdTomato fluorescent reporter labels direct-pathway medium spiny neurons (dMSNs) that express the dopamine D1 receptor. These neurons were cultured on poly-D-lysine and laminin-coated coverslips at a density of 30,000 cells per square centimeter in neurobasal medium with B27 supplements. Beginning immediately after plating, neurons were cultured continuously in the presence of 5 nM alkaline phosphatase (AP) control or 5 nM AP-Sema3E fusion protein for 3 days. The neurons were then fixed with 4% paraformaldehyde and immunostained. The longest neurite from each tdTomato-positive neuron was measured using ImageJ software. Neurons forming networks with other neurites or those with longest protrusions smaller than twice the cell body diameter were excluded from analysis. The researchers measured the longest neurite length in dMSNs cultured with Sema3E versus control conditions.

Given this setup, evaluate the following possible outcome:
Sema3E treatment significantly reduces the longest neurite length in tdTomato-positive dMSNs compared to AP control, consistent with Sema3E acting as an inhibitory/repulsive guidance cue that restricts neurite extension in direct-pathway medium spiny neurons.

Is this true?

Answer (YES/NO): YES